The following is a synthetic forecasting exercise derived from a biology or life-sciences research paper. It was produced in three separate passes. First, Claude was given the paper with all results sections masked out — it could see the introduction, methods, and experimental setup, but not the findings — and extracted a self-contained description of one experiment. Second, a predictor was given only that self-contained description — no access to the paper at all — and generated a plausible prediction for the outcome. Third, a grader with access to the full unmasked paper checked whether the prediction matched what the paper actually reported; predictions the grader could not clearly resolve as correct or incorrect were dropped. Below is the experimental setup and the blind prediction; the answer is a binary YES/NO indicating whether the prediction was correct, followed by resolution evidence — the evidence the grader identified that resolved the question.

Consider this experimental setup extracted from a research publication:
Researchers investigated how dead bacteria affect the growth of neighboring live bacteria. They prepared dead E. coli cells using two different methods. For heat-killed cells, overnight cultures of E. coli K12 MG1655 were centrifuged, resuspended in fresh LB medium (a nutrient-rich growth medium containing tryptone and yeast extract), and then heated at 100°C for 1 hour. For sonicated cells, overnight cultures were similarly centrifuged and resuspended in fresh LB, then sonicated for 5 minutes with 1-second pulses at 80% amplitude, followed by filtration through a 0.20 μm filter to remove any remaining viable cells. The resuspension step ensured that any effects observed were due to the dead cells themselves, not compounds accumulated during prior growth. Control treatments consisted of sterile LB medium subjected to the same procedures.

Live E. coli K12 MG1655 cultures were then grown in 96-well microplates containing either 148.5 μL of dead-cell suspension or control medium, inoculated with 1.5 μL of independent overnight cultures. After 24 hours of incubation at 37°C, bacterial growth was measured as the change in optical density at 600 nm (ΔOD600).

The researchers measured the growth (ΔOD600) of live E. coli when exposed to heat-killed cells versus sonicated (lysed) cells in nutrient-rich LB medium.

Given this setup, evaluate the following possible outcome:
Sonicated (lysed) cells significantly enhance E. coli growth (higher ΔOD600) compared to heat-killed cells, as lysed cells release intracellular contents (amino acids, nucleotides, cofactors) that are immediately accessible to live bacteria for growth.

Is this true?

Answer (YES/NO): NO